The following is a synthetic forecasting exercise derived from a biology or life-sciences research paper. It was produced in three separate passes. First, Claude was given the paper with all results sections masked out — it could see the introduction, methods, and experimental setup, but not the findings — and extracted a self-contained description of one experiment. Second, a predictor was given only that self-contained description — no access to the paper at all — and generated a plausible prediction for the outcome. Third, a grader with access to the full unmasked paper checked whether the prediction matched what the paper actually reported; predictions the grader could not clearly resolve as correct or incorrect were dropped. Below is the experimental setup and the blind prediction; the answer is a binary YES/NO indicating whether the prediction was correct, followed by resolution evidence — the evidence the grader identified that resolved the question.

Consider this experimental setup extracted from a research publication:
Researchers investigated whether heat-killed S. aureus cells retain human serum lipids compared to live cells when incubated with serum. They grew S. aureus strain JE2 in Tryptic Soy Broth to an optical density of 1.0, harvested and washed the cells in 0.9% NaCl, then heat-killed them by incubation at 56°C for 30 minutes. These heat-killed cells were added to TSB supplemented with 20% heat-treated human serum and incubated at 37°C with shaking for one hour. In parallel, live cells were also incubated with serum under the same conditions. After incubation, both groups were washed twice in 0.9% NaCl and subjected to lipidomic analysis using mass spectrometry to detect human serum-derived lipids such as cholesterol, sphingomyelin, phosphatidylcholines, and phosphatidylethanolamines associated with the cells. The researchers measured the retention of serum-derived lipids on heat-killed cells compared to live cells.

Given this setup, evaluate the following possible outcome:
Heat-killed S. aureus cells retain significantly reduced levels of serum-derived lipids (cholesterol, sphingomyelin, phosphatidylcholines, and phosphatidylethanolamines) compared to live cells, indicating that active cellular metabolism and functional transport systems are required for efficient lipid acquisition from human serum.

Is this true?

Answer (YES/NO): YES